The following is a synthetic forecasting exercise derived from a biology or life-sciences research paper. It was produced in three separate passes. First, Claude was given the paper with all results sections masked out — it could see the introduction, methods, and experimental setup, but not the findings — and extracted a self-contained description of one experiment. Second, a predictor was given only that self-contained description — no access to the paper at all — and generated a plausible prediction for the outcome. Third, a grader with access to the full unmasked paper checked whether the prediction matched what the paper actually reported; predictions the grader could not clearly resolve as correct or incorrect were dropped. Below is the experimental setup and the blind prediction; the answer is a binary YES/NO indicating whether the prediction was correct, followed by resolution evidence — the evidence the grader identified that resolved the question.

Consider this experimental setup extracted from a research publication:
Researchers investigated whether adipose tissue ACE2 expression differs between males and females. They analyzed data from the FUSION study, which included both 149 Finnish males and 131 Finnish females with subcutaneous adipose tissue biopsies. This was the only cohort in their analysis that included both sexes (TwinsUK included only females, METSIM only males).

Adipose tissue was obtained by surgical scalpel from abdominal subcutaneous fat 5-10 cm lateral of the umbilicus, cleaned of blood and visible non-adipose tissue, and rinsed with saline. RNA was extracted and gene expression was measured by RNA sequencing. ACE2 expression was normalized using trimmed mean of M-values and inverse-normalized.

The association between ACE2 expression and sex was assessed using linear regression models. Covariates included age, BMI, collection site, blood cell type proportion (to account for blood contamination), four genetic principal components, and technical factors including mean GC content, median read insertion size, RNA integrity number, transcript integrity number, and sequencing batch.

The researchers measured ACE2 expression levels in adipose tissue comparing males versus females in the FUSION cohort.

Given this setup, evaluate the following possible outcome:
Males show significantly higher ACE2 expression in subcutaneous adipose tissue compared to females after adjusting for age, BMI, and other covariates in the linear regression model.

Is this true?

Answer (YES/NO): NO